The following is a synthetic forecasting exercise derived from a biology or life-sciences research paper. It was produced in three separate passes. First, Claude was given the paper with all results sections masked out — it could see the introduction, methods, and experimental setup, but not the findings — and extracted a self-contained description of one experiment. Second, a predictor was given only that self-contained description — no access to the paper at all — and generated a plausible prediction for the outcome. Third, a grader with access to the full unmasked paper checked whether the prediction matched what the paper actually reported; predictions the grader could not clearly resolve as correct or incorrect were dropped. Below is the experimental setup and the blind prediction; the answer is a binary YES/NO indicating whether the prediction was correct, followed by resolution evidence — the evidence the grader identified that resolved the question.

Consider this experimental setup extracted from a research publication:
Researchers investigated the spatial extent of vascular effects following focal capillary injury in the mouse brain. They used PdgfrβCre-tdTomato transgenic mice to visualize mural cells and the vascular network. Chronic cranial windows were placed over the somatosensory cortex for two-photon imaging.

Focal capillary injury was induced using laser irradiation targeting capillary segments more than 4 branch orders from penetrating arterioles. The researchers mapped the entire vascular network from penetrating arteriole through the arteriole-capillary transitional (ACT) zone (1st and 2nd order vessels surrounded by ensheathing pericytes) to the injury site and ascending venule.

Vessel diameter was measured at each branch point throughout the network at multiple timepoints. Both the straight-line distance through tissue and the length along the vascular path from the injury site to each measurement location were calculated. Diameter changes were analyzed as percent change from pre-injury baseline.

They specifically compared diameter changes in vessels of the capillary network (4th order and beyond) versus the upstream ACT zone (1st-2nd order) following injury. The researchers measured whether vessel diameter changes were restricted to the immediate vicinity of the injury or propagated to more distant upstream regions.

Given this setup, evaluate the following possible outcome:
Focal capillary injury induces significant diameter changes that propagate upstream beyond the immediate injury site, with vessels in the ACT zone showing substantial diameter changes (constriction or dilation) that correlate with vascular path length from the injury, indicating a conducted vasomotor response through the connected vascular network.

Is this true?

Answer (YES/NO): NO